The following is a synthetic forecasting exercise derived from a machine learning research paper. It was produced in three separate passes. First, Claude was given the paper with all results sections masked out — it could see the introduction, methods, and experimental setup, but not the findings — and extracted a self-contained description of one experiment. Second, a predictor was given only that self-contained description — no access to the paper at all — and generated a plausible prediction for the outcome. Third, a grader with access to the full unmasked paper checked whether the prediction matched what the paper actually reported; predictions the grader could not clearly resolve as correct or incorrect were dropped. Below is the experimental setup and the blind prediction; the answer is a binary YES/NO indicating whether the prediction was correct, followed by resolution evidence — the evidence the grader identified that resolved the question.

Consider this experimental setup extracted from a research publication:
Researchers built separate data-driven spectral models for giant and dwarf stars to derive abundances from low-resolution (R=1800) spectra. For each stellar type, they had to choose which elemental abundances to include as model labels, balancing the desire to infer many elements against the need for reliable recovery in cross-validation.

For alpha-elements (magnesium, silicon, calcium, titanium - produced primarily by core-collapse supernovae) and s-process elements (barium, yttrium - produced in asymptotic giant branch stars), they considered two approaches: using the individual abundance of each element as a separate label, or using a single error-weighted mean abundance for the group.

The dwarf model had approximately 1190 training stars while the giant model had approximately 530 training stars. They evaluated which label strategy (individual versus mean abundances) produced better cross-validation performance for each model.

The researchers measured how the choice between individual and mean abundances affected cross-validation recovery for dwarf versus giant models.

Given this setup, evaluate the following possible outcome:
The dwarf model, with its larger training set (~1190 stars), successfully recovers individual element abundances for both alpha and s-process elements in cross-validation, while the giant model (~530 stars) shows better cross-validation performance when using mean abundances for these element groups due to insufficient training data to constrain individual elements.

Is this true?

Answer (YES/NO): NO